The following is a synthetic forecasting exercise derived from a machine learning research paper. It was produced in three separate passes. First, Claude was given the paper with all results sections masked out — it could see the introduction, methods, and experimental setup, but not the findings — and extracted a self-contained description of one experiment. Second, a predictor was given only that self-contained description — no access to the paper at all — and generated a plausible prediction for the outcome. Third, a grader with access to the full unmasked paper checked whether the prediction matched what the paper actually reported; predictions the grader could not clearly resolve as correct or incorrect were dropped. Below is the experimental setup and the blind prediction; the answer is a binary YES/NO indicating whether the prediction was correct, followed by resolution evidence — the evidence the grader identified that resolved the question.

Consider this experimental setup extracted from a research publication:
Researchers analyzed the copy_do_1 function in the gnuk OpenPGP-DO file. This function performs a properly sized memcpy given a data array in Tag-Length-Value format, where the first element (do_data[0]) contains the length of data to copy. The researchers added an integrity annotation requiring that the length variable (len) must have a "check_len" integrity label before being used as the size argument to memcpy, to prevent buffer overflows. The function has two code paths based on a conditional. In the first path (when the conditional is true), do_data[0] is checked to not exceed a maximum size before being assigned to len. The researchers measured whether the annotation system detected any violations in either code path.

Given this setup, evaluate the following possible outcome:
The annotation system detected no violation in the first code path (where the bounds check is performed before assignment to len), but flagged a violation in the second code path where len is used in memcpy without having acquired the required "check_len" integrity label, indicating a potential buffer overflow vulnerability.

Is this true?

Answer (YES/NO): NO